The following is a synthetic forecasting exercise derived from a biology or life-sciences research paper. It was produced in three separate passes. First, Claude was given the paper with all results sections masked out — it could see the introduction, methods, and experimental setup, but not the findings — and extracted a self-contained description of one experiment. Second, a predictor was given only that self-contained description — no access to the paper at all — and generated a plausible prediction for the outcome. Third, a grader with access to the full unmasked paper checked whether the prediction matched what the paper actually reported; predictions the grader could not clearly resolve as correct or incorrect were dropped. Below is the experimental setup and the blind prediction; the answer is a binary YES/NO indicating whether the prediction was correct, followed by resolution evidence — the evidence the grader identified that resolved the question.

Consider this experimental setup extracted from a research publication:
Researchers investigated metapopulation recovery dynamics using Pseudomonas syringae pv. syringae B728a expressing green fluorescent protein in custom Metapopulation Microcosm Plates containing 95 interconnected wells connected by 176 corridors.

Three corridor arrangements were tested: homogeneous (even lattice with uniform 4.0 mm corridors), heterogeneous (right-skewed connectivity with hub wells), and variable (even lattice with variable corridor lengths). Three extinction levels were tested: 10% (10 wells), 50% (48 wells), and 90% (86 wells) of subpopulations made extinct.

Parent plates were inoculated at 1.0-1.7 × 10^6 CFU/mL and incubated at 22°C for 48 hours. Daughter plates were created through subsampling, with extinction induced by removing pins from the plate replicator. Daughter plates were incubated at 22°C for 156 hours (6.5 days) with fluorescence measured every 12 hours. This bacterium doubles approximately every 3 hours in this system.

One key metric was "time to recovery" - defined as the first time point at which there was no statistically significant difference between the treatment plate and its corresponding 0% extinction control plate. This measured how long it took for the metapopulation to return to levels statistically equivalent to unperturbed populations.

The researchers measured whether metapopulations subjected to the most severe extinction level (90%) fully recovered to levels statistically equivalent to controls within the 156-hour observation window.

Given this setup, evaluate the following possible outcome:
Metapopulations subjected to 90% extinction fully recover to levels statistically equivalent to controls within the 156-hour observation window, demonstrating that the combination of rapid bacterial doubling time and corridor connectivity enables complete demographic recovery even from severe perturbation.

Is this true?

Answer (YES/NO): NO